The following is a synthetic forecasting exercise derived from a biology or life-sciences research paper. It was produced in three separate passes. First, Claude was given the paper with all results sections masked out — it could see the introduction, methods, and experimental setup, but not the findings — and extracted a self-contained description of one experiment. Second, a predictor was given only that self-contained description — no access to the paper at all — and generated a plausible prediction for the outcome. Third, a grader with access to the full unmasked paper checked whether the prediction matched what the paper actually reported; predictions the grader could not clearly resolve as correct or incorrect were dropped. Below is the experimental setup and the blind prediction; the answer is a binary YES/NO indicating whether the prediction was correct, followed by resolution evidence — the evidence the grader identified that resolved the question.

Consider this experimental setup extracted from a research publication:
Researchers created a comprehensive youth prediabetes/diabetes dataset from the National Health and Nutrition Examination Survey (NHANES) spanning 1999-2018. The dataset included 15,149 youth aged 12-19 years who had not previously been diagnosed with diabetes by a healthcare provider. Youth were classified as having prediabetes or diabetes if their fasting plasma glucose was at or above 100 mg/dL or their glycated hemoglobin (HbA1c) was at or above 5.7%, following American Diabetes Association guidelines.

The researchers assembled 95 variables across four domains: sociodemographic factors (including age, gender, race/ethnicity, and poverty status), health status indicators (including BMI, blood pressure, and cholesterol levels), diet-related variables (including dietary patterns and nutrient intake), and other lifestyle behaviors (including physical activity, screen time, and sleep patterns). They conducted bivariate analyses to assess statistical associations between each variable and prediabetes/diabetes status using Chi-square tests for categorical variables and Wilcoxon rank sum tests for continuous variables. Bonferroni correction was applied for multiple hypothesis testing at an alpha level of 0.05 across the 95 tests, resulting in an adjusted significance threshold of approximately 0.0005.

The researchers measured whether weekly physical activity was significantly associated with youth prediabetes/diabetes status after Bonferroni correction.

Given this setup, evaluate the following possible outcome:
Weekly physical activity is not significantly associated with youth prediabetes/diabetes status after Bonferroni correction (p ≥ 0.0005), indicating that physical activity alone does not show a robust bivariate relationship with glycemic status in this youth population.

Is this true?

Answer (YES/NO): YES